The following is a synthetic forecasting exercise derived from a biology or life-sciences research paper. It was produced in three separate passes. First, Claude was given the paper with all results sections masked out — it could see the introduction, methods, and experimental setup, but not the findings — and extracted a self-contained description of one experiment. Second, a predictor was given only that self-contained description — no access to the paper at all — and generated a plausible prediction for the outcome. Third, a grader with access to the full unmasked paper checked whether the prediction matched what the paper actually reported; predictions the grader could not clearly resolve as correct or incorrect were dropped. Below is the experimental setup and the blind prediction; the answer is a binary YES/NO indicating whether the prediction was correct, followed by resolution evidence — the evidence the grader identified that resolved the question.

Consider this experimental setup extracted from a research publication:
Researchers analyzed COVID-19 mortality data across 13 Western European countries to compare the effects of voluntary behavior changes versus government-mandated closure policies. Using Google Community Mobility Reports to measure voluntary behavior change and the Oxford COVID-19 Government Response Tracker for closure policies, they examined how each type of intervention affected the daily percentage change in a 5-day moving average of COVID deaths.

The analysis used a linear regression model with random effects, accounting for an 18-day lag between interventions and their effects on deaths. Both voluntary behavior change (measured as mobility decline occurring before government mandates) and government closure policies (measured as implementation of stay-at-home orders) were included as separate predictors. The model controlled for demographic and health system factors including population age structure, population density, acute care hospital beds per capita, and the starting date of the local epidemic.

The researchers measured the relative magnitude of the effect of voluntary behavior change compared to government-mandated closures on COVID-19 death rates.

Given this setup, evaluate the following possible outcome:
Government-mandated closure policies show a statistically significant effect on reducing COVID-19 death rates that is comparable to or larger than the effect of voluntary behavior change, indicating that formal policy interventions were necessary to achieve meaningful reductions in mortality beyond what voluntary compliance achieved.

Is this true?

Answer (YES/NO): YES